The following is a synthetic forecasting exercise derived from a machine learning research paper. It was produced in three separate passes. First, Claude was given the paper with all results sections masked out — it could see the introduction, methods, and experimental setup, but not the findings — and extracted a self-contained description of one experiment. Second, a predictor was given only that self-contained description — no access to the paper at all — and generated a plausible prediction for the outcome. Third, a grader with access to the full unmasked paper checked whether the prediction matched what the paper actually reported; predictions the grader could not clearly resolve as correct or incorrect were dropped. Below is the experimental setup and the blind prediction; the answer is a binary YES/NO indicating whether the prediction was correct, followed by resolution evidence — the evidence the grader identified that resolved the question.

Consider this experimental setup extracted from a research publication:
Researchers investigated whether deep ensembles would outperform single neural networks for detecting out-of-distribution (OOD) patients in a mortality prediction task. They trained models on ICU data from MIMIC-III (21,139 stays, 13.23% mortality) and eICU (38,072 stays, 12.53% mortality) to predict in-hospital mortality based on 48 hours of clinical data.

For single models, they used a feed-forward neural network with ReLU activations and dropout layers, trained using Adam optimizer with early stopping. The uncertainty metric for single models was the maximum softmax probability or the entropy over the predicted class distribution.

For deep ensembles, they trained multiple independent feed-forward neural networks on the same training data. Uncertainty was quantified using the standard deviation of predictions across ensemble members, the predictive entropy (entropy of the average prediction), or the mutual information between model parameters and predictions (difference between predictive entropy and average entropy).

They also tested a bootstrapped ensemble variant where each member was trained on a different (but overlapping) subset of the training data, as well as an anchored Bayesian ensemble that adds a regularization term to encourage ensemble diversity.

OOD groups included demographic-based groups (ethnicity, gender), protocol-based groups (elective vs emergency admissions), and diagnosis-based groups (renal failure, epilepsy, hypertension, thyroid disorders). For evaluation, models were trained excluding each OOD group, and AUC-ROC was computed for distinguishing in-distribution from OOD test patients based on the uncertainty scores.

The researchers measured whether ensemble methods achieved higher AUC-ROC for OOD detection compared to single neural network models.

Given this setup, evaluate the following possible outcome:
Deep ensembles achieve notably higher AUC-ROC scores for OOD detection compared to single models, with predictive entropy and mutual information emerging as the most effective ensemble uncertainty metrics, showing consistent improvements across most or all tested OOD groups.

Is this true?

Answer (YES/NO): NO